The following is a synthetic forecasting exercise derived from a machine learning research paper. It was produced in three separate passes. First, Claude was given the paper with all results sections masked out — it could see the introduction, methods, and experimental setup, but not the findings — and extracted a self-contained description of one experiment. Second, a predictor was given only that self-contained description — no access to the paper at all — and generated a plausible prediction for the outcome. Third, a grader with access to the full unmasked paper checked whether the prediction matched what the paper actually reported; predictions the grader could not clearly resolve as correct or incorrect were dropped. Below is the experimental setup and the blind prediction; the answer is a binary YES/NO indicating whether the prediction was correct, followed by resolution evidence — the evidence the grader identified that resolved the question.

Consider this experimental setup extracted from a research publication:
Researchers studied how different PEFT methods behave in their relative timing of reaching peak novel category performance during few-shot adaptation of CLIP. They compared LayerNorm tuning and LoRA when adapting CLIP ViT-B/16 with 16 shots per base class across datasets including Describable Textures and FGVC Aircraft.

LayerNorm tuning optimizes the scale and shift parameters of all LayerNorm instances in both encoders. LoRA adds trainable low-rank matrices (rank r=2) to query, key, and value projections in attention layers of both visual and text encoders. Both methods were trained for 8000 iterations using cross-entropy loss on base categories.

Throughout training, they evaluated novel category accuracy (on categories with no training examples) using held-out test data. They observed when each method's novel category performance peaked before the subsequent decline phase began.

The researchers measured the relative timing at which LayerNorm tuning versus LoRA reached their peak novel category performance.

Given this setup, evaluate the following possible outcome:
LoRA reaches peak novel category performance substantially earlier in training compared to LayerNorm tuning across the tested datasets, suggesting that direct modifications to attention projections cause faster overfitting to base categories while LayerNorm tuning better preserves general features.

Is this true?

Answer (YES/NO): YES